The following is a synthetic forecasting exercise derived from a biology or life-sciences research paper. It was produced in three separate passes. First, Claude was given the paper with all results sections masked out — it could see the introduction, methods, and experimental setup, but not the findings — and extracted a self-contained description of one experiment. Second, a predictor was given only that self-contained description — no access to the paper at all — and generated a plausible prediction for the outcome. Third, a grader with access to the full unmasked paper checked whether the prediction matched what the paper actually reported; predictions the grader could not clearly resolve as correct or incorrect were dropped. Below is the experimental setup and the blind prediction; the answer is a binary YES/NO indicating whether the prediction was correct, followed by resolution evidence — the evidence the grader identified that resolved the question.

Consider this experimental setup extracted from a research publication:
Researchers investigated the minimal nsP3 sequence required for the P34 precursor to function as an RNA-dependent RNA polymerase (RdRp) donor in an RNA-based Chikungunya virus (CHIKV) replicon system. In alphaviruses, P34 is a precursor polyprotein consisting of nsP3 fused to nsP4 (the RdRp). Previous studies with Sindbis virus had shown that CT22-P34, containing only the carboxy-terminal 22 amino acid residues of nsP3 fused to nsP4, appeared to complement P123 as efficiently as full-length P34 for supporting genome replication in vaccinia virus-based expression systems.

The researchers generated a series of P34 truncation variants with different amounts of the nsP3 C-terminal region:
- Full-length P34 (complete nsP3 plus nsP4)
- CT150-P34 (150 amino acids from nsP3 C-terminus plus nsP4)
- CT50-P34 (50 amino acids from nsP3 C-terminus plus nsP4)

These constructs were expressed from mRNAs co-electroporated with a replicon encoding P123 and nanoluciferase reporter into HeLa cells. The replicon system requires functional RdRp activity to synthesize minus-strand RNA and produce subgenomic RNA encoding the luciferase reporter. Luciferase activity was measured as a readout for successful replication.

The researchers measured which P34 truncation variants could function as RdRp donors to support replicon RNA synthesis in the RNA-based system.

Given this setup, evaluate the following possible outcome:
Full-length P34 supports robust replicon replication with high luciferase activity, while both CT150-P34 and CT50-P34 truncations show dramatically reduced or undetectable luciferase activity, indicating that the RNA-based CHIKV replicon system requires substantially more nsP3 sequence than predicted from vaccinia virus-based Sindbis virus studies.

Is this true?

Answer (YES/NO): NO